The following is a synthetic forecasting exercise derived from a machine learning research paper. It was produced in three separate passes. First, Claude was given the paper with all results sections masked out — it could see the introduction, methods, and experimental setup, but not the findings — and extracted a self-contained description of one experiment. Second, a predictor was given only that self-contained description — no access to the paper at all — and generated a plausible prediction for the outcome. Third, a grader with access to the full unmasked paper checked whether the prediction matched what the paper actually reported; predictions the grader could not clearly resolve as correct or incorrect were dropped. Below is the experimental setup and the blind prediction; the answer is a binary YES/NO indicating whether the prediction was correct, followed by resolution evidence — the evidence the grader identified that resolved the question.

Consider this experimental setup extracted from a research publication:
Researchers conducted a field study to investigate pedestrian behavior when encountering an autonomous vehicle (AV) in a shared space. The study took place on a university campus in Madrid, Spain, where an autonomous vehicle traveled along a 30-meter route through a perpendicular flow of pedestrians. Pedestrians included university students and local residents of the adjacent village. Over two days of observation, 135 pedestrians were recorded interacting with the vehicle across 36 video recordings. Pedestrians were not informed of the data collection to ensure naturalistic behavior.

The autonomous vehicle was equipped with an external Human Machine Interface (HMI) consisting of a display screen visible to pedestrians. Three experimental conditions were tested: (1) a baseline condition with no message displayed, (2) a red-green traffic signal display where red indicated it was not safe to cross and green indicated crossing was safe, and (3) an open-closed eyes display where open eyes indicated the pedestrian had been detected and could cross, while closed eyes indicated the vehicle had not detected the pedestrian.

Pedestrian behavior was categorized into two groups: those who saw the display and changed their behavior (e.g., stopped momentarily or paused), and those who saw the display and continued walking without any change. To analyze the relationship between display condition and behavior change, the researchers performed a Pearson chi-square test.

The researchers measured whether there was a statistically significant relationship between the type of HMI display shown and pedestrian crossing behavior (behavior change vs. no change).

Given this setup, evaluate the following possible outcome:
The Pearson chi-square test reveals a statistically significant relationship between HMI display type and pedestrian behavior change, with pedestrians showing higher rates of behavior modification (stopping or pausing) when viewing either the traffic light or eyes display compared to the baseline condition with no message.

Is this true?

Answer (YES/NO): NO